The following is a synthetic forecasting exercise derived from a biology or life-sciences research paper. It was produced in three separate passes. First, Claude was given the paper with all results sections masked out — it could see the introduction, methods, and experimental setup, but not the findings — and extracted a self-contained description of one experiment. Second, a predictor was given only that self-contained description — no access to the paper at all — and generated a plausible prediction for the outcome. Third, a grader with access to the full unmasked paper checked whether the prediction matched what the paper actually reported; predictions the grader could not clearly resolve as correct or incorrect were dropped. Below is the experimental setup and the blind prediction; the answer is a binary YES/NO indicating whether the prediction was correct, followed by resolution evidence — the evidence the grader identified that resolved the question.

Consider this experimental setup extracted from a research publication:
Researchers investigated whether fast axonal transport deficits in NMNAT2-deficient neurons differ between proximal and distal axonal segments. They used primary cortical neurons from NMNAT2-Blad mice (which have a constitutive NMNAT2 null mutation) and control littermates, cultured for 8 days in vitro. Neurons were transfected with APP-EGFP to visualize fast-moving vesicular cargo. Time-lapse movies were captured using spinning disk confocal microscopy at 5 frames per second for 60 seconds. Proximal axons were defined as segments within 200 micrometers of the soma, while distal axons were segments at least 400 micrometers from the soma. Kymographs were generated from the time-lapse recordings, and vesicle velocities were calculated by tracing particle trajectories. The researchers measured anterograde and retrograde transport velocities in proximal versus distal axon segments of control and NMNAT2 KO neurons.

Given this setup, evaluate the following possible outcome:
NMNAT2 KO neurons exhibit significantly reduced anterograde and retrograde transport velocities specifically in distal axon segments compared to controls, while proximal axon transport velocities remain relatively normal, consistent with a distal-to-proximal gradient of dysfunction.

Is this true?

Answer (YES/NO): YES